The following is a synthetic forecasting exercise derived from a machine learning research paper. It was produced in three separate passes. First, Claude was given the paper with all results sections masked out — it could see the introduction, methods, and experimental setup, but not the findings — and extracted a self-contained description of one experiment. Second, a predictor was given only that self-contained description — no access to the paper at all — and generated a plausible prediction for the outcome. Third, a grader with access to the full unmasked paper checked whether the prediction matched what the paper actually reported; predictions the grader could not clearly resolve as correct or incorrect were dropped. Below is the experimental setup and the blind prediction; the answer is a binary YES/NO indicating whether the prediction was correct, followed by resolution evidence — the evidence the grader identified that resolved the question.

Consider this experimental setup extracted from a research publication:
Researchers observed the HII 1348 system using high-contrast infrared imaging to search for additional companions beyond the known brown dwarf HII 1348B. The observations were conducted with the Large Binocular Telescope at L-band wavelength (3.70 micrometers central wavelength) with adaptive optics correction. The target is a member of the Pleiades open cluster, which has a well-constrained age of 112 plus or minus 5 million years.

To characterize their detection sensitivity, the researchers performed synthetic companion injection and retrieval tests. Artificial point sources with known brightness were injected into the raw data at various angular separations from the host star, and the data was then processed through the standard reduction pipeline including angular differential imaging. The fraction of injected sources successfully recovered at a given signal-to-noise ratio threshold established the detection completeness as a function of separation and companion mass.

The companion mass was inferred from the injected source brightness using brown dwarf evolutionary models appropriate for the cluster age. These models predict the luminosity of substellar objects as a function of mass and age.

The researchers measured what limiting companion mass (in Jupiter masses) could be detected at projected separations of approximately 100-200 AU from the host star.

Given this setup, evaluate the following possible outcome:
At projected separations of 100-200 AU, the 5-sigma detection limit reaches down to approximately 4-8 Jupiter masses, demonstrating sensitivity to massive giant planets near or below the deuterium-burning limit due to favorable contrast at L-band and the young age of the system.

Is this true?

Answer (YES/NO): NO